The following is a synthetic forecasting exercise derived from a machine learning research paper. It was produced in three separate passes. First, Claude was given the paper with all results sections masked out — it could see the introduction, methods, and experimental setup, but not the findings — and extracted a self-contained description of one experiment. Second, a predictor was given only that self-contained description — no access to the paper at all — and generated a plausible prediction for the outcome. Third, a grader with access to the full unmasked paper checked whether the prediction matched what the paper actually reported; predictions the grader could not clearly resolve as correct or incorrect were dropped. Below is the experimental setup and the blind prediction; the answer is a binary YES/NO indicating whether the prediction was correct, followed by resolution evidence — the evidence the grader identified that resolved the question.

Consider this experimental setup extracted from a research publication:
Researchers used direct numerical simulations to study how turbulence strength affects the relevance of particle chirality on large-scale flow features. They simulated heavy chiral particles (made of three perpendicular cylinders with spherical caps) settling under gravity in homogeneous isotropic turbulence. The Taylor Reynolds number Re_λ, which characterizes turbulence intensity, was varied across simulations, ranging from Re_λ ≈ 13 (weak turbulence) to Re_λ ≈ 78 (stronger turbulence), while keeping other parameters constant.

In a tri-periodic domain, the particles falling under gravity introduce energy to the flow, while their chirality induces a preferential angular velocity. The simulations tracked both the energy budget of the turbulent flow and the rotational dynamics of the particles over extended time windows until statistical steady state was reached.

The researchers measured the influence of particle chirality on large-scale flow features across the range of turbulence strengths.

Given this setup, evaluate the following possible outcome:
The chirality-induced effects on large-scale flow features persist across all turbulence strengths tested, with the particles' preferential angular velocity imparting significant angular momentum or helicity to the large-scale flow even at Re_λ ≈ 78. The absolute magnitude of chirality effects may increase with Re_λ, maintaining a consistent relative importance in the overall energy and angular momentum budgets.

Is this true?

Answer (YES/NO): NO